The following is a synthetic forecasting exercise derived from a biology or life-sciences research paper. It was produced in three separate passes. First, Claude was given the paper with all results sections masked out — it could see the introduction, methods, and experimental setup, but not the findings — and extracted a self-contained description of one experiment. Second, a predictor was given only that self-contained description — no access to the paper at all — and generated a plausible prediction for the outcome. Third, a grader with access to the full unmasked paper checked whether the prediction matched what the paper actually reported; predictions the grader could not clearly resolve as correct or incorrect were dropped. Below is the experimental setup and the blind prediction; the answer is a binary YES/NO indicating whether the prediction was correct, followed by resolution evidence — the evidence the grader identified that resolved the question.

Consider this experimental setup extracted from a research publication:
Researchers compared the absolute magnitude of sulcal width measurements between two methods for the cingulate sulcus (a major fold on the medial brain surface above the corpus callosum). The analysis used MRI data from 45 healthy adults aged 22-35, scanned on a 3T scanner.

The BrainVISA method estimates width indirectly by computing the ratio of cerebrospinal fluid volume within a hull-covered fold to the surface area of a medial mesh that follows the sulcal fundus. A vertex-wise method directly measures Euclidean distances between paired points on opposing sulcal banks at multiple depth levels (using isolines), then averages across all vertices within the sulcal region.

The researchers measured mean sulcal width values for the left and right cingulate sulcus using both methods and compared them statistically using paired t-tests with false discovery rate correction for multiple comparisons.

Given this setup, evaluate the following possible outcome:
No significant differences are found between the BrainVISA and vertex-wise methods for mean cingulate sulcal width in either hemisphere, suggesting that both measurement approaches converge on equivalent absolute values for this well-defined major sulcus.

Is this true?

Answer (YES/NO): NO